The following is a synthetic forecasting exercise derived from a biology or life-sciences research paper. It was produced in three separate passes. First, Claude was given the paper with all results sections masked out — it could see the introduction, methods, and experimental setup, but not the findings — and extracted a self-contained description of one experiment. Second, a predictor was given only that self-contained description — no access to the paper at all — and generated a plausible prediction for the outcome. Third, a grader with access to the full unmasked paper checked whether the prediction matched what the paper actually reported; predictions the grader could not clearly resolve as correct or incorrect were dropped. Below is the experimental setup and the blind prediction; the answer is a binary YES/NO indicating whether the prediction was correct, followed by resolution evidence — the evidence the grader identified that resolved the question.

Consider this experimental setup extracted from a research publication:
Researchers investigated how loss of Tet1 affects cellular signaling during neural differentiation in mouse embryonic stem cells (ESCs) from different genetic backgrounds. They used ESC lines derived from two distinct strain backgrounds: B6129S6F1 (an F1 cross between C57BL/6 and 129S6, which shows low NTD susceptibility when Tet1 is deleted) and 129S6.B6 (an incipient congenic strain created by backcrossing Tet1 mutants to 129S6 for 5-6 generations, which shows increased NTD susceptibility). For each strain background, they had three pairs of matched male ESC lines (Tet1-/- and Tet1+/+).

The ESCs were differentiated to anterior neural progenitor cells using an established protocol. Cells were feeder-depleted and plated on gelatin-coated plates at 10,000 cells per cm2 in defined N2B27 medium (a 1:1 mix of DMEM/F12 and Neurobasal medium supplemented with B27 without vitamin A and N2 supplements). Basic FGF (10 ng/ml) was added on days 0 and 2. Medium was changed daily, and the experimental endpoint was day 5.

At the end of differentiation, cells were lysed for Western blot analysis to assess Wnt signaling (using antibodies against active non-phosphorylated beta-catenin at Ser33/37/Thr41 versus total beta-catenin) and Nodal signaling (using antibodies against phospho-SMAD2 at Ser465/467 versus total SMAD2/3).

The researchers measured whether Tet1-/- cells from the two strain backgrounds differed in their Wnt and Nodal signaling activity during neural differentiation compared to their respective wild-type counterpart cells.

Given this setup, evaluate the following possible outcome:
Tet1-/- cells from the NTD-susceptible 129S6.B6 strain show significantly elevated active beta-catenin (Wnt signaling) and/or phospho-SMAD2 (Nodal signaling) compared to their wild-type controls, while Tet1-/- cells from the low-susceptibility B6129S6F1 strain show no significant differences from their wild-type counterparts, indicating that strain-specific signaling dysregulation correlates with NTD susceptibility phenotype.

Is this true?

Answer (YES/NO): NO